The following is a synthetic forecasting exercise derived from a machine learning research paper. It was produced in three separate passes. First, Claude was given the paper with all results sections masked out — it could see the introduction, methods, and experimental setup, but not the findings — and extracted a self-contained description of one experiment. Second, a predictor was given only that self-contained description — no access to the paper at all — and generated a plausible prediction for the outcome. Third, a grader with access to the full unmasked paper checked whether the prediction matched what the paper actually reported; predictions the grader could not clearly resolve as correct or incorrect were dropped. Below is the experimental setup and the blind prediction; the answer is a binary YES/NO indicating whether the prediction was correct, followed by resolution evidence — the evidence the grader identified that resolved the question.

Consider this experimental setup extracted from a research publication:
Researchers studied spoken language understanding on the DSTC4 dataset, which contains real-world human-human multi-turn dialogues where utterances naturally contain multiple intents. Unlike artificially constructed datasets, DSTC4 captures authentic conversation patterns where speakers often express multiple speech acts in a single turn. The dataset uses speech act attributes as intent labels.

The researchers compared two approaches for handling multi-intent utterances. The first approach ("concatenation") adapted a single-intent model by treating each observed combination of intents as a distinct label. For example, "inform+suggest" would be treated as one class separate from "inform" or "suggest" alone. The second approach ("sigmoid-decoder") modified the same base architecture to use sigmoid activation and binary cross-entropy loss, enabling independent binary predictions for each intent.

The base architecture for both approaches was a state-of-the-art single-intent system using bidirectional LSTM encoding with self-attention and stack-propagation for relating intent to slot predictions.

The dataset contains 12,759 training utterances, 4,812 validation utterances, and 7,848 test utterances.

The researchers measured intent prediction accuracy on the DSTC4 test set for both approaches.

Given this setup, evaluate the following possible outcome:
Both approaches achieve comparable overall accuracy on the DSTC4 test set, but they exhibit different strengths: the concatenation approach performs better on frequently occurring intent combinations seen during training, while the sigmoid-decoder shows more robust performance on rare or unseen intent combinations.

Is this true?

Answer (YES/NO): NO